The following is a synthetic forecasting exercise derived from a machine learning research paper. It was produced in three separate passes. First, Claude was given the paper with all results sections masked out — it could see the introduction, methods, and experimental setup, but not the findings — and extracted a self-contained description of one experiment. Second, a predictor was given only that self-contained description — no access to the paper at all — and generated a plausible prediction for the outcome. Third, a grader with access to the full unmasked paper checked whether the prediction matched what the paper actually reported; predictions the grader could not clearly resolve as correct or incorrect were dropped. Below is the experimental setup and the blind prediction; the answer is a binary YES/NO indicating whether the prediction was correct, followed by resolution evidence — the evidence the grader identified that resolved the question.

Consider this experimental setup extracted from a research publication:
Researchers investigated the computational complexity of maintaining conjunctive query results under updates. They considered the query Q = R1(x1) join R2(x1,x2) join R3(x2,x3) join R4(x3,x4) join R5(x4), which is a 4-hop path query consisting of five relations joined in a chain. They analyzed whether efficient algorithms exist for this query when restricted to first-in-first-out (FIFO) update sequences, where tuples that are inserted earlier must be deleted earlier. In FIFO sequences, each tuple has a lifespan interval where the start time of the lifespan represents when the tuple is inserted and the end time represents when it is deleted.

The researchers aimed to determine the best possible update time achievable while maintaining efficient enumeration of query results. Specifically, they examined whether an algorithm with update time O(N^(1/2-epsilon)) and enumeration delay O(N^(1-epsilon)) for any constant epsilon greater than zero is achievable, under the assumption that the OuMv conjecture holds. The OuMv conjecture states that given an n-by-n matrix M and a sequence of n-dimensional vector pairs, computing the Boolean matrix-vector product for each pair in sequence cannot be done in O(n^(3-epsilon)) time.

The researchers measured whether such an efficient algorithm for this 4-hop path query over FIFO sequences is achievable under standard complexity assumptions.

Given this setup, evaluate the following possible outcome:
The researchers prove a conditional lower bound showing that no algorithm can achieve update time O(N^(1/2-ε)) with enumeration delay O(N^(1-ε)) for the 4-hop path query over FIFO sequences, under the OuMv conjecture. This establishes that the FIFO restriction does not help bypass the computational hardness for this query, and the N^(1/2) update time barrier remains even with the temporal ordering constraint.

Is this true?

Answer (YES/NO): YES